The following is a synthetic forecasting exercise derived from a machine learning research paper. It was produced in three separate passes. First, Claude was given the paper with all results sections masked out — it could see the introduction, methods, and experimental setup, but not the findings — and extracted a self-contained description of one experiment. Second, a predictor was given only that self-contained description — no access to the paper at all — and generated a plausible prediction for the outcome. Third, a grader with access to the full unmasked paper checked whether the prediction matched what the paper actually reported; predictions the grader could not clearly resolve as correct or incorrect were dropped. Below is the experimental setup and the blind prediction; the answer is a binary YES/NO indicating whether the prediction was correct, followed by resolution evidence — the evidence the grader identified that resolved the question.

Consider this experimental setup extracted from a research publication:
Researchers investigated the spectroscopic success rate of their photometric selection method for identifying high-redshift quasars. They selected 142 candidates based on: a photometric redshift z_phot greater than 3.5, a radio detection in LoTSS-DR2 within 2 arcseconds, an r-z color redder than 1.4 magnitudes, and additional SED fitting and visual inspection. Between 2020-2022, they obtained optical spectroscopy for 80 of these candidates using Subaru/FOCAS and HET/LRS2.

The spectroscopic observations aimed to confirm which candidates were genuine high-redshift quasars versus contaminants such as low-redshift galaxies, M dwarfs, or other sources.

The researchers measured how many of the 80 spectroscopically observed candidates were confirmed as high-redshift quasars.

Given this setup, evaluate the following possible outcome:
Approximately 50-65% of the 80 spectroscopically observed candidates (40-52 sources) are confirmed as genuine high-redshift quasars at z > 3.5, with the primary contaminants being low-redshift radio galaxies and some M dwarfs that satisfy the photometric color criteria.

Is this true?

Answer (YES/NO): NO